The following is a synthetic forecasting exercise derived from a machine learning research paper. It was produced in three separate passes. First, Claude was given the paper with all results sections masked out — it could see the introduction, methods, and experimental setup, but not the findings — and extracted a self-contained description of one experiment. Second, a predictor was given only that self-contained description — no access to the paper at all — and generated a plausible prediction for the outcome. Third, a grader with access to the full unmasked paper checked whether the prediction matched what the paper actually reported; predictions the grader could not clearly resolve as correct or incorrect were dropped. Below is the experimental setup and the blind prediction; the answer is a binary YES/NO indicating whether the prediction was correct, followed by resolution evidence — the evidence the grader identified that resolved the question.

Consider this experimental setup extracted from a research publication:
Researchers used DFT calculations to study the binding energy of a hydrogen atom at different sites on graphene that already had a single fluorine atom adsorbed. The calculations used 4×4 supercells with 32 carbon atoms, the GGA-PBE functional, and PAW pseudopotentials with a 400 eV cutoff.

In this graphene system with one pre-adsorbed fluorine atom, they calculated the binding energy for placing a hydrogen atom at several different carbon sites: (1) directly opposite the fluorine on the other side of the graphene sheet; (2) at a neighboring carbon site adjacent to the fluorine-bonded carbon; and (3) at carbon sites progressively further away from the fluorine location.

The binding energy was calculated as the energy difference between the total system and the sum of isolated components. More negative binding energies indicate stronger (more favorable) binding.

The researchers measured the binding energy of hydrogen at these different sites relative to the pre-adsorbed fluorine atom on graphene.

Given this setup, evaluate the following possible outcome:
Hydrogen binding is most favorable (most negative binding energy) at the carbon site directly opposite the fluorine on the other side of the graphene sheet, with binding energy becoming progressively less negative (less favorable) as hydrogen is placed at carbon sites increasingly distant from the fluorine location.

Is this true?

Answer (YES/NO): NO